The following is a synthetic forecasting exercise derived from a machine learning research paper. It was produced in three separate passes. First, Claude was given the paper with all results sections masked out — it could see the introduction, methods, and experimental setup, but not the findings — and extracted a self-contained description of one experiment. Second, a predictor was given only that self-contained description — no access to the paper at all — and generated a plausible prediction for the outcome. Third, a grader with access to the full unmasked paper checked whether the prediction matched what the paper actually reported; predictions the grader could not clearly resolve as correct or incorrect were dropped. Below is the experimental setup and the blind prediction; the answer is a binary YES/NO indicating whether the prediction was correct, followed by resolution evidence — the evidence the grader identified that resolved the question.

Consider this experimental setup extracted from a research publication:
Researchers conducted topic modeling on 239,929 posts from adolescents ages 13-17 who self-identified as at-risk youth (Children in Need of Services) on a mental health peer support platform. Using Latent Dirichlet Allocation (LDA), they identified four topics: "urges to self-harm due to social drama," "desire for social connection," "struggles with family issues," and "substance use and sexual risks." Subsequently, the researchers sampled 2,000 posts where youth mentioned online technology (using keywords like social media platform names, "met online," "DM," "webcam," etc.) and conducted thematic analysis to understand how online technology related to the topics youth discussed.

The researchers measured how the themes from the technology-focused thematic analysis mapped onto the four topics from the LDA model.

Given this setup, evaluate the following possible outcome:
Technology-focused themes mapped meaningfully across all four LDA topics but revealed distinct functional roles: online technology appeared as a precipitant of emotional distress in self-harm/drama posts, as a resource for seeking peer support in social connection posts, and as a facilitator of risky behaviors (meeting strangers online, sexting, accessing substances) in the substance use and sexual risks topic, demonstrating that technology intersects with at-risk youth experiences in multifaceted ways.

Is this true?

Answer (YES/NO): NO